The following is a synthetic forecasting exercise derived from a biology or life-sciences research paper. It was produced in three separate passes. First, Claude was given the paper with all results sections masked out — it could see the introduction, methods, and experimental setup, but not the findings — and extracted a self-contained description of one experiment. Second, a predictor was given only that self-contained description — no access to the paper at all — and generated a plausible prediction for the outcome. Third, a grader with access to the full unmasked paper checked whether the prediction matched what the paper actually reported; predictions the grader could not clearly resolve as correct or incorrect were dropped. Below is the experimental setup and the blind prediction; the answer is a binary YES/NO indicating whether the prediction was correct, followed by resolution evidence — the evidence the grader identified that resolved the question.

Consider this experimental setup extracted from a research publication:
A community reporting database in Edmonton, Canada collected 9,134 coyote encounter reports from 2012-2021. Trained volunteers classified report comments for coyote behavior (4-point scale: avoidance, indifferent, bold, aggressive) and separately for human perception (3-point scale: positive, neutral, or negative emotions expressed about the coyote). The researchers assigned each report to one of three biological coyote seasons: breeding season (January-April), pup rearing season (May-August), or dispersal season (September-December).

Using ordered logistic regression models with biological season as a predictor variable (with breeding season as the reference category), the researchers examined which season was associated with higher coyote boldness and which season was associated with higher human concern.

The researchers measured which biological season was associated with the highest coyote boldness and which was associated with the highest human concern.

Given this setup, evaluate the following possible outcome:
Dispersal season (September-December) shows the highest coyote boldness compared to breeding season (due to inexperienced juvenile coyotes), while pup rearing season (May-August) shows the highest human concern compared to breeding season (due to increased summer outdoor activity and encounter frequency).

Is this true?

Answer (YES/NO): NO